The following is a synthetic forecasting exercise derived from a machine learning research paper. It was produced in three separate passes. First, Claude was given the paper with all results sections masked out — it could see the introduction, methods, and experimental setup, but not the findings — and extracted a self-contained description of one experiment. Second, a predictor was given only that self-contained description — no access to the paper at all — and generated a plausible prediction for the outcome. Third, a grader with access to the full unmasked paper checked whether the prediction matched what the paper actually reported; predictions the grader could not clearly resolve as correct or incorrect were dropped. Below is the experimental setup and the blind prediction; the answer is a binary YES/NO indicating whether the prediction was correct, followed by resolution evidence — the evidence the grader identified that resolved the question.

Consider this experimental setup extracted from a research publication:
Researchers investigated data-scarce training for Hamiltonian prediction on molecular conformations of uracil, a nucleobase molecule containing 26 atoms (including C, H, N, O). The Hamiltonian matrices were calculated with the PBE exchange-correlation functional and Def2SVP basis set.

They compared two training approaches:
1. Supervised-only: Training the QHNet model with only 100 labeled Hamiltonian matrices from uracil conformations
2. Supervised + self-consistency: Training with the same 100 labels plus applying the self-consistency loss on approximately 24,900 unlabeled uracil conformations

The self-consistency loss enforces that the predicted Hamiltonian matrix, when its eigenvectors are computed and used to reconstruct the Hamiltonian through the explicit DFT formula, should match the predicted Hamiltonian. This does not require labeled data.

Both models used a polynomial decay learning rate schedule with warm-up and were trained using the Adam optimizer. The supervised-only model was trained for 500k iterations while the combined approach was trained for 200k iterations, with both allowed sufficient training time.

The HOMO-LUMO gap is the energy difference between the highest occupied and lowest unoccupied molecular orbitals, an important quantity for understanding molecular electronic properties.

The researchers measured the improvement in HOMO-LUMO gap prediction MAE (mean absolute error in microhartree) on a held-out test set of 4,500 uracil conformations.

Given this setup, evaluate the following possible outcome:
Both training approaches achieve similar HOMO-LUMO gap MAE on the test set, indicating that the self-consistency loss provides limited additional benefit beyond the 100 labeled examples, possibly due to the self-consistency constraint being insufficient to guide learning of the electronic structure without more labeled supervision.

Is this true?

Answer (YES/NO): NO